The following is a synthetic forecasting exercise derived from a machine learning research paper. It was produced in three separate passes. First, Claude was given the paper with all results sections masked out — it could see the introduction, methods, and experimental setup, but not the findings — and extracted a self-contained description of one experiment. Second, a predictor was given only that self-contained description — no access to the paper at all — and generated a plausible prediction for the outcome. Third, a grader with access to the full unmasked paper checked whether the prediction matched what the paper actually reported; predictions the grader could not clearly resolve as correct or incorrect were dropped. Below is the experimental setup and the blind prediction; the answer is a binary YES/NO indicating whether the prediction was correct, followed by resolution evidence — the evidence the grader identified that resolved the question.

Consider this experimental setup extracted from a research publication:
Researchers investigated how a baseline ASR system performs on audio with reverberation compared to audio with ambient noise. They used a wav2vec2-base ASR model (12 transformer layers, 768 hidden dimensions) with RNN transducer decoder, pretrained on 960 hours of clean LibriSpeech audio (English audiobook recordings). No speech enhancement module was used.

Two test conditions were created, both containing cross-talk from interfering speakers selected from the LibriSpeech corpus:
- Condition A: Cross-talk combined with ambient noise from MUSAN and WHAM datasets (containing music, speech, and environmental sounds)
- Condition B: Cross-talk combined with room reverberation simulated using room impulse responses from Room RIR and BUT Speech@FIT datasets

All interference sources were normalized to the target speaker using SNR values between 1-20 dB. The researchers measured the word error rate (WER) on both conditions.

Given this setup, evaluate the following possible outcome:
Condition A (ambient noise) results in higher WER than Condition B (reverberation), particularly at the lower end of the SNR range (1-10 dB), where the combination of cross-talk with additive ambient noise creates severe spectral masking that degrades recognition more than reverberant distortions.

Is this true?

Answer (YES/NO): NO